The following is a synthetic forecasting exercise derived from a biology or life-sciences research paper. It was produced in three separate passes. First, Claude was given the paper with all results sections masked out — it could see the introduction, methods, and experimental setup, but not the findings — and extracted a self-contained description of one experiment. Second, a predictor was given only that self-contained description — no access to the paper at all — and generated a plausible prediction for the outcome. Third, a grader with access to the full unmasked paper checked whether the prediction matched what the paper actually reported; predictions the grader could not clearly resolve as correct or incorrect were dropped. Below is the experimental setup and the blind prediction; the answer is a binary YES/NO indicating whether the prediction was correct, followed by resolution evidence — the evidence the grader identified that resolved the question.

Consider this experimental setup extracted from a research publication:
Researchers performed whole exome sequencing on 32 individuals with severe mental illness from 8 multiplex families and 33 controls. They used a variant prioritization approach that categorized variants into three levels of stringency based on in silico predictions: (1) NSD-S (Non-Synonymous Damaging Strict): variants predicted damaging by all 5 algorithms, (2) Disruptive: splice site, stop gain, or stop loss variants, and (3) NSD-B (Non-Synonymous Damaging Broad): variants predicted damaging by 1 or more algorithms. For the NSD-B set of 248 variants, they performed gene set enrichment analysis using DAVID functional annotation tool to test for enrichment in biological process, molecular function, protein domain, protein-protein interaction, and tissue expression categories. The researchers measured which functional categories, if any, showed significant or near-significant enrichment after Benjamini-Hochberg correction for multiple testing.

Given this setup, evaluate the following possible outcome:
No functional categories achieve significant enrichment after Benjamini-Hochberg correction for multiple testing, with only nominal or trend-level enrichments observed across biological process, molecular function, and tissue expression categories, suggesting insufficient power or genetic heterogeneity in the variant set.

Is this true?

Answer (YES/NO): NO